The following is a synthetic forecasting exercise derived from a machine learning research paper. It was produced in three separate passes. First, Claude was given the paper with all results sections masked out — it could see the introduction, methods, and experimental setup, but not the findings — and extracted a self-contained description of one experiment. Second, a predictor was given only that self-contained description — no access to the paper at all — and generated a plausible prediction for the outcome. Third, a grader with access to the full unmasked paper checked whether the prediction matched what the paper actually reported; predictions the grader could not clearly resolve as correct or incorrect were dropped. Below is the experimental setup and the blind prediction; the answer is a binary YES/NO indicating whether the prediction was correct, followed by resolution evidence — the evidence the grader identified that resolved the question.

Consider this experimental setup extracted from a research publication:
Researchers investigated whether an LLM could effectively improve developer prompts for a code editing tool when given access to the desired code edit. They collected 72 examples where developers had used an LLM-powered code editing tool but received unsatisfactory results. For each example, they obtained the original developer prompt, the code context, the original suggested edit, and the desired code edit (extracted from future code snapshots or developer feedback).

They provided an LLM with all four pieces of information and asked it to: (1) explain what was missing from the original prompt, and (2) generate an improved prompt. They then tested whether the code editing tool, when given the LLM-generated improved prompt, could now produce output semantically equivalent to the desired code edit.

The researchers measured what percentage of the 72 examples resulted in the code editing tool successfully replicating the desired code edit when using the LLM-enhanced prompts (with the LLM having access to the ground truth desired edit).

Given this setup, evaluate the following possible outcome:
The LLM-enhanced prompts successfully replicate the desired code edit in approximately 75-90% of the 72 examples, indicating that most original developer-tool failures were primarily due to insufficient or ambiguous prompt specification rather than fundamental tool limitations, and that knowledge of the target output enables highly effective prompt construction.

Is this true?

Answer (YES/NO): NO